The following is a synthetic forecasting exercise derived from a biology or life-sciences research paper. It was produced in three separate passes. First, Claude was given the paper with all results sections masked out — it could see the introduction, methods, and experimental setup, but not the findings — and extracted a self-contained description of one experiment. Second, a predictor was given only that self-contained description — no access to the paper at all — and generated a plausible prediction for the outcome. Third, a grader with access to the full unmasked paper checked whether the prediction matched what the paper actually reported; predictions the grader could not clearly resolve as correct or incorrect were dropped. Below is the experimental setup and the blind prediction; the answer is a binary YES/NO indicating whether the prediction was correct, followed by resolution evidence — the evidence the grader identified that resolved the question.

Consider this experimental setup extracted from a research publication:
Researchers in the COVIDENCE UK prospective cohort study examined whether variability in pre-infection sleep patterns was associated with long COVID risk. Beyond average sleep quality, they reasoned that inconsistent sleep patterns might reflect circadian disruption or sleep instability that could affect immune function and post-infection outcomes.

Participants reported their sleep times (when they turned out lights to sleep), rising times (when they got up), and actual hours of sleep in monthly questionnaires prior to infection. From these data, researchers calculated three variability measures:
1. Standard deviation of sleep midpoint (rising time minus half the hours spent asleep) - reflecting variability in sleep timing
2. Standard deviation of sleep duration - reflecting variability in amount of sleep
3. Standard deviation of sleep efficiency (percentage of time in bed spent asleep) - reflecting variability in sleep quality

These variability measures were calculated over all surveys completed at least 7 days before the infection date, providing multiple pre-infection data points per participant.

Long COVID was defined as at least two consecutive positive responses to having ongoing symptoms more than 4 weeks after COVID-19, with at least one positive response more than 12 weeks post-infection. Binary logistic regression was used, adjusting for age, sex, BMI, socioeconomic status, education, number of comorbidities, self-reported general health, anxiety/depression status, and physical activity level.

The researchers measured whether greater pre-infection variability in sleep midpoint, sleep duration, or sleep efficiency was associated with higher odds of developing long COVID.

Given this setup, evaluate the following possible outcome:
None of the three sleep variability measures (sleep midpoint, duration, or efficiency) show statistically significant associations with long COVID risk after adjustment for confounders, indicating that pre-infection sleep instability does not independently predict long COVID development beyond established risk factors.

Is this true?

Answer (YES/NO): NO